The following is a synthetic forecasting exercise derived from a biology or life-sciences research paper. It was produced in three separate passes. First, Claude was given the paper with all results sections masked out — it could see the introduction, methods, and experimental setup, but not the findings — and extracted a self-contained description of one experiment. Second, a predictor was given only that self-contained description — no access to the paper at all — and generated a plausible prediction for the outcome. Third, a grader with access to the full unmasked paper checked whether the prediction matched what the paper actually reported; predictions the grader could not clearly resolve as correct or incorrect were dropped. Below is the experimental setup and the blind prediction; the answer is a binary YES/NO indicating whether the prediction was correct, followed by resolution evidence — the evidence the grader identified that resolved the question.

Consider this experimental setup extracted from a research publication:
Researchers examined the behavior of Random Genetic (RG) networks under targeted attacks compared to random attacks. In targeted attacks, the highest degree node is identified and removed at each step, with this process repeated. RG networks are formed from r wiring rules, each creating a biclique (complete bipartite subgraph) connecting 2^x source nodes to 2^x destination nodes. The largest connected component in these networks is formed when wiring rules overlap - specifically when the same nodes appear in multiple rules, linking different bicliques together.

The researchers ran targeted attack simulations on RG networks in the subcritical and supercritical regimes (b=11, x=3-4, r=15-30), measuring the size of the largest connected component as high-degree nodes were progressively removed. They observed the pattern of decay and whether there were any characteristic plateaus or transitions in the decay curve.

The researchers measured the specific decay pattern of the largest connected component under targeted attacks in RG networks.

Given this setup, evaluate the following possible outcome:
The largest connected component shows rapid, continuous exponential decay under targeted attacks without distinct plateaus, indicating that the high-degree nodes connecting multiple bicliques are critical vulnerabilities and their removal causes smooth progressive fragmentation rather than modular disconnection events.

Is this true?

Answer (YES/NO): NO